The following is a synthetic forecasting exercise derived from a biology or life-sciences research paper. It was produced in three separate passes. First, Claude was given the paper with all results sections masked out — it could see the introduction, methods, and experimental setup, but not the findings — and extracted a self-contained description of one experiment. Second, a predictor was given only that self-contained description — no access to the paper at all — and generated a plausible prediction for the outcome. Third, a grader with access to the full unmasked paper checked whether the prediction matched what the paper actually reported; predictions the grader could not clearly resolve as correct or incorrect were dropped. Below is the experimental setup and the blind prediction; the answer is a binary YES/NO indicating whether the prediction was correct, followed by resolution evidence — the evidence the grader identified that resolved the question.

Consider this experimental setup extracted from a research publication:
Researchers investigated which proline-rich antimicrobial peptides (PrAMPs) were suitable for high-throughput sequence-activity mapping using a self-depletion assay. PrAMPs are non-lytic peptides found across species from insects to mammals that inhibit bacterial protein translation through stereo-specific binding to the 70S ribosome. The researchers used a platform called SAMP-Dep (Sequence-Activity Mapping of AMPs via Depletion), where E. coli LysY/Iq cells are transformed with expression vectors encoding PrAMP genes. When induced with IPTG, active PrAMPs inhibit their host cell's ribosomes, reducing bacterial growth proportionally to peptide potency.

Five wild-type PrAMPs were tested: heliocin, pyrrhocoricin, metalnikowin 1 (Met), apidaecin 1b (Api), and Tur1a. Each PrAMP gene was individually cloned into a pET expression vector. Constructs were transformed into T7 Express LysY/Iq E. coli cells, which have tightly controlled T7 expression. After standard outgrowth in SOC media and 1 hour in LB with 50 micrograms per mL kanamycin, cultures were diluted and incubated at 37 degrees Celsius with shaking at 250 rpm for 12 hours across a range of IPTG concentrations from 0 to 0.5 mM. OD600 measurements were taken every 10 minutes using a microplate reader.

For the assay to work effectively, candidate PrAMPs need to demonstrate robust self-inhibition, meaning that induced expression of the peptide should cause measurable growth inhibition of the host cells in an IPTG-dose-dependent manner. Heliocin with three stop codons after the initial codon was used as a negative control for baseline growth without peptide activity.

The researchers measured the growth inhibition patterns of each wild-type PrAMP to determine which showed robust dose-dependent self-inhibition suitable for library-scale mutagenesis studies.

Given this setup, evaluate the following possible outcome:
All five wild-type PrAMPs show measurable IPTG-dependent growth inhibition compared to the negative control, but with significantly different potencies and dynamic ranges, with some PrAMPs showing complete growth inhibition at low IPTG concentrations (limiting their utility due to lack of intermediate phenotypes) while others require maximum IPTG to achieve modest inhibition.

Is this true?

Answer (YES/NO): NO